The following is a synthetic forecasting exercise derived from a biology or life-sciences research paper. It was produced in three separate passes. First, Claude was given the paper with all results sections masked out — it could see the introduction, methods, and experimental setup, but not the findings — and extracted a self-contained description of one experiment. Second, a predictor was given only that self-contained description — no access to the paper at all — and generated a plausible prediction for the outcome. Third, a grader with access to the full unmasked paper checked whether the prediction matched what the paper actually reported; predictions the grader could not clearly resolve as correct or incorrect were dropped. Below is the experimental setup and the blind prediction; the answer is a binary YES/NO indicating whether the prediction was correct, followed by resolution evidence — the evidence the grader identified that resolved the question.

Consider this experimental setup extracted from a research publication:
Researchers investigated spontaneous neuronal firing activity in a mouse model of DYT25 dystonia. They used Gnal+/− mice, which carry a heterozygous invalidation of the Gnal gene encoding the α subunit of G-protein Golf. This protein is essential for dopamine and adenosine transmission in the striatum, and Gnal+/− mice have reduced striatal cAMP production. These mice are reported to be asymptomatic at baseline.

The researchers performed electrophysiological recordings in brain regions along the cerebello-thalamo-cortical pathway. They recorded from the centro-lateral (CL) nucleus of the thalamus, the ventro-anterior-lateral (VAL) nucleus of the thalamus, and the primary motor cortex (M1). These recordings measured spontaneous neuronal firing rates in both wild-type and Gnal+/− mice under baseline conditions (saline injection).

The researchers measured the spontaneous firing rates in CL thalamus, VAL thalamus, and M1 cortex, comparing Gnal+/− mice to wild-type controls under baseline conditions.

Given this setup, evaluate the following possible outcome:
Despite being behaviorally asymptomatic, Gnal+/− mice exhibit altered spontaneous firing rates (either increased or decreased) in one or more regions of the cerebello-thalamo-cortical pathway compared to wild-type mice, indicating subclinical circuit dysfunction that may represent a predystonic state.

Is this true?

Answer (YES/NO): NO